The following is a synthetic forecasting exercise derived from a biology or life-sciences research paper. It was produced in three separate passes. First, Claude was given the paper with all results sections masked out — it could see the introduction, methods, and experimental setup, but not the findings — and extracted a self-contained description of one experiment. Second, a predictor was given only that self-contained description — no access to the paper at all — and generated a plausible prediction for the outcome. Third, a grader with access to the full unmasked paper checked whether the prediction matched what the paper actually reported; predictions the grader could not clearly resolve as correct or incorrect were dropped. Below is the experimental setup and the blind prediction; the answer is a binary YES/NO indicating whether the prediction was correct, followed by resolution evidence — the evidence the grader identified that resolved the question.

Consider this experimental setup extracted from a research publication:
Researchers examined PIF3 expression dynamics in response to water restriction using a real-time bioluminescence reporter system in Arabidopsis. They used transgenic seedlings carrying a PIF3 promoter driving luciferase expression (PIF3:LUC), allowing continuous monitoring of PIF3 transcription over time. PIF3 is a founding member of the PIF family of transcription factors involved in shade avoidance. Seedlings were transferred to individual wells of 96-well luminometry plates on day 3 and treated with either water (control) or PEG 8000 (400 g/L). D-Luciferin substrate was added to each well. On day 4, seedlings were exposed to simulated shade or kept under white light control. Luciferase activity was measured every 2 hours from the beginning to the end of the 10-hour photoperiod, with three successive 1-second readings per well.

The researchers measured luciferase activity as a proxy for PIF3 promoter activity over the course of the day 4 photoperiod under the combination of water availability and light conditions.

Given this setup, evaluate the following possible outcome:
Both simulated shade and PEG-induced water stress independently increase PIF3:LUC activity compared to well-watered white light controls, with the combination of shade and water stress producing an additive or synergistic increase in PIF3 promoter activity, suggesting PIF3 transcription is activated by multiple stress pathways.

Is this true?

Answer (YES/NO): NO